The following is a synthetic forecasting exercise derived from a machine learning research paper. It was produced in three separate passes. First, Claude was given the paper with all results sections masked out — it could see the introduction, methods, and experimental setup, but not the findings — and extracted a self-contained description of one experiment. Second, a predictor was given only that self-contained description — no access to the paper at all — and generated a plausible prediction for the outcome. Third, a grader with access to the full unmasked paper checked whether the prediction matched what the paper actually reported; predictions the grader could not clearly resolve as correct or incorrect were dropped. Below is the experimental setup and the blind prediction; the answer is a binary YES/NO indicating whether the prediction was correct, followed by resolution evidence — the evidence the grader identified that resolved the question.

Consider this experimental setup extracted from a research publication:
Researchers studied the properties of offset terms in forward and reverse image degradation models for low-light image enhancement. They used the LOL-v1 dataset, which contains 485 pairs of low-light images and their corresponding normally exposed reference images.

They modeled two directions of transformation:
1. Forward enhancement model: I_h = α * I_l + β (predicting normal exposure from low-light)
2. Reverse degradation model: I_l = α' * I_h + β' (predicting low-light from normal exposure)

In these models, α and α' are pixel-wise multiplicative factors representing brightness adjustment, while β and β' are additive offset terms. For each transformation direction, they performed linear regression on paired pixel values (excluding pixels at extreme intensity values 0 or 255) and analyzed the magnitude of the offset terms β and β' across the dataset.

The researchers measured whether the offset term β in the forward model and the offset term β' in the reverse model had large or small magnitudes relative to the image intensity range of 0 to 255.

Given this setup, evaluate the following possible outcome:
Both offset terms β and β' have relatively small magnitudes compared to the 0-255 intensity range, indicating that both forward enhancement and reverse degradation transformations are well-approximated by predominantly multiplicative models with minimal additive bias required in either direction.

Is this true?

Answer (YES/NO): NO